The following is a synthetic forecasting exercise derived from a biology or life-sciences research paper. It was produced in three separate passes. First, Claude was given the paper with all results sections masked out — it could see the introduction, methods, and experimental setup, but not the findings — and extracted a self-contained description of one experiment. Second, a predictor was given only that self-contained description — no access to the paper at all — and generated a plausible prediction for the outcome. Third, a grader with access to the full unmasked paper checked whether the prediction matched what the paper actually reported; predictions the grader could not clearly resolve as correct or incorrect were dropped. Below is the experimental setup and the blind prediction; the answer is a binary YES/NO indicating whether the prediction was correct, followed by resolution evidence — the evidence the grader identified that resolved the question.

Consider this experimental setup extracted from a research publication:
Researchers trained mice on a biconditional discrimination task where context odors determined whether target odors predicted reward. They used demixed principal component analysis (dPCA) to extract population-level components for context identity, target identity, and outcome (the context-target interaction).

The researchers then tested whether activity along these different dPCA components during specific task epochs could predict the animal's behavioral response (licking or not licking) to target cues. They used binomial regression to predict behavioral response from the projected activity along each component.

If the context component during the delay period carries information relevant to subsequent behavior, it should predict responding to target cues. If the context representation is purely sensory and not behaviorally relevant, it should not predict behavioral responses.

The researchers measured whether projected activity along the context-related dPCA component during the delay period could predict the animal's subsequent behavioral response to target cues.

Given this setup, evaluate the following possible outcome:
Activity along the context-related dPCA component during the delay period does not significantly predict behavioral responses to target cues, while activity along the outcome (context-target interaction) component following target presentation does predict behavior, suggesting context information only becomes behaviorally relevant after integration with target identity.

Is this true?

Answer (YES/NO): NO